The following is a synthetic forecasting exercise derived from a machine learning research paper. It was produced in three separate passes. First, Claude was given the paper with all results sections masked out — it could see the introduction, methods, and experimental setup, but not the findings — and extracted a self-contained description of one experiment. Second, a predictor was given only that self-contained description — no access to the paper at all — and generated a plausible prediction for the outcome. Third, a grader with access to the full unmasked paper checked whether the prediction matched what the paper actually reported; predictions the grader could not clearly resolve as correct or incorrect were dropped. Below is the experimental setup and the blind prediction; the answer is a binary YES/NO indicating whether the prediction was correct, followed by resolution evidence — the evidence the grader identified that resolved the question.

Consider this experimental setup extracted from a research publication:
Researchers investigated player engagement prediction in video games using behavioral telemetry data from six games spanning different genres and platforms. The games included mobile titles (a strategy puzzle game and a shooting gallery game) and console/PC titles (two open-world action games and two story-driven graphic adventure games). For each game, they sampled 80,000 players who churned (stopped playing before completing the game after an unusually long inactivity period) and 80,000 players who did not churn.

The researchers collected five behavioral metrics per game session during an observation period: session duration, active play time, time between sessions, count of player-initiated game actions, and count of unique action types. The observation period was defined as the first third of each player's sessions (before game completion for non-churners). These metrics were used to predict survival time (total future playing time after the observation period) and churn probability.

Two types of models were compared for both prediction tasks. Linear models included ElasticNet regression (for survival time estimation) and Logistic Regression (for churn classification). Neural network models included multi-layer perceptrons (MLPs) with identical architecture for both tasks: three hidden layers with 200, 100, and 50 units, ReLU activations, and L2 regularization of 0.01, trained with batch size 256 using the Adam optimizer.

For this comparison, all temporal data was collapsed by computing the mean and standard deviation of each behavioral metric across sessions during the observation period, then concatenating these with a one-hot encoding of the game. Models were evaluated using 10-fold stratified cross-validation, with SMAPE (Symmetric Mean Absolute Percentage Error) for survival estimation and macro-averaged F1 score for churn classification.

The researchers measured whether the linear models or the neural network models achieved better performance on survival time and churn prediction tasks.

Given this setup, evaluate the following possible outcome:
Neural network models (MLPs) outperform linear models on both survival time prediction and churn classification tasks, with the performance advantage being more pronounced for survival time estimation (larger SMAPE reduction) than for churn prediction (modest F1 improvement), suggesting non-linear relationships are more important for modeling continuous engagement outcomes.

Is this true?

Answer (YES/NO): YES